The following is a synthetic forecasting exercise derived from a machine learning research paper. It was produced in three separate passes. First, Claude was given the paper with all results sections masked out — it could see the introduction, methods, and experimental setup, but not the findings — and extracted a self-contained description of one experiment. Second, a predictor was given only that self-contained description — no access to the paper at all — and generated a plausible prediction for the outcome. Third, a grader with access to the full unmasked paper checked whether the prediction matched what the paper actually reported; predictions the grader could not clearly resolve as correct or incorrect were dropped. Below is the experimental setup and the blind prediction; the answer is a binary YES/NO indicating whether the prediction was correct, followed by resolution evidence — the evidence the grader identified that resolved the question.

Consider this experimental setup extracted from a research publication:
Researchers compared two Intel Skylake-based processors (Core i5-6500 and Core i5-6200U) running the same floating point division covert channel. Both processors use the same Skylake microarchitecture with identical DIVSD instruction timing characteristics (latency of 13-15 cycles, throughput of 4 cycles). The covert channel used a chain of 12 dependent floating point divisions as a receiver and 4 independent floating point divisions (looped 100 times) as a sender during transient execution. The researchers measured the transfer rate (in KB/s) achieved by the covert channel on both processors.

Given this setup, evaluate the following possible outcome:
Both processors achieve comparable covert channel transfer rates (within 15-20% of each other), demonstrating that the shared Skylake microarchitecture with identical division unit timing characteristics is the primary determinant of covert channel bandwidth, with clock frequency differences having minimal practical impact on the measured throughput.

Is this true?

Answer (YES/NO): NO